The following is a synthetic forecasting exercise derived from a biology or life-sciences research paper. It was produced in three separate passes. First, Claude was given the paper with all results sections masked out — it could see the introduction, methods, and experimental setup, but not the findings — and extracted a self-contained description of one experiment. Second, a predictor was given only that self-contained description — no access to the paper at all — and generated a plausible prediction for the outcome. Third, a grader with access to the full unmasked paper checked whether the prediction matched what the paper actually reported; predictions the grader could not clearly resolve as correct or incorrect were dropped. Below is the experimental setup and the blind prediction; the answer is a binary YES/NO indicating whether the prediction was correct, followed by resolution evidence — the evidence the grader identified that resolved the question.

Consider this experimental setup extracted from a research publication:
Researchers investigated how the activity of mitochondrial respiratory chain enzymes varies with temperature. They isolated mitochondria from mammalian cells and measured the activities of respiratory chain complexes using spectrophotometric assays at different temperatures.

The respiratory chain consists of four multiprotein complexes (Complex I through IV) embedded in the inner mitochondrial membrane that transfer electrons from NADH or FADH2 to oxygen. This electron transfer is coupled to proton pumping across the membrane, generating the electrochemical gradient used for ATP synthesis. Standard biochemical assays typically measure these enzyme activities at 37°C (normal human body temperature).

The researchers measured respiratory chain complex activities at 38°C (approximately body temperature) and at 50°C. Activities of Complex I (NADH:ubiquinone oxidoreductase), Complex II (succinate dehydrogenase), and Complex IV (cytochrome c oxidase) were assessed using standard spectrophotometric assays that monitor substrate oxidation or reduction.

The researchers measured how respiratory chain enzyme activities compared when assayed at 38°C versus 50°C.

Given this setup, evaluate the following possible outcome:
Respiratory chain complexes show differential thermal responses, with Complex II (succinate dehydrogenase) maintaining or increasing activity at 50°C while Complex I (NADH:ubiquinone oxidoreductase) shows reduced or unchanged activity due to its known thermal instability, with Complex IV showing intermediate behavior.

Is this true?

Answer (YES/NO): NO